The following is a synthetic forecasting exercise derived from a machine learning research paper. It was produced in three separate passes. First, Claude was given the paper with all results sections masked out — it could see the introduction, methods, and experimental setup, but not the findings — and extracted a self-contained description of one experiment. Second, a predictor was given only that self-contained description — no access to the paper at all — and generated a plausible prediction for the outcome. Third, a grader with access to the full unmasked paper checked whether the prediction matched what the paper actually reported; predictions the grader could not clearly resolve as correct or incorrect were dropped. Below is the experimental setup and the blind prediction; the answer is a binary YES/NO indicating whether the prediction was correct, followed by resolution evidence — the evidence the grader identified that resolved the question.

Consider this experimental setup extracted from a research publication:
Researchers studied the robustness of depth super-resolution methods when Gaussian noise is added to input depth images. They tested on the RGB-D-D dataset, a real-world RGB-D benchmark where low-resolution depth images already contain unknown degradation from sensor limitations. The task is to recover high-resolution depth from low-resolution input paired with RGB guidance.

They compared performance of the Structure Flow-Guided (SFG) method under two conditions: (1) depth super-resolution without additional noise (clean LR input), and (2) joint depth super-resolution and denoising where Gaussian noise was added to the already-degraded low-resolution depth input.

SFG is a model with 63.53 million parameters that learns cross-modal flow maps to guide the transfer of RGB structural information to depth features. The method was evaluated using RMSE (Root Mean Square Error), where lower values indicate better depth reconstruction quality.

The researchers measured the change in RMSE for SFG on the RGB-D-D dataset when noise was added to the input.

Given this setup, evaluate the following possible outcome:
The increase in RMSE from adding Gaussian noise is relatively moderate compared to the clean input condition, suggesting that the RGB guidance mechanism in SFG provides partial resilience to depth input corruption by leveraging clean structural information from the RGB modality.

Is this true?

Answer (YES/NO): NO